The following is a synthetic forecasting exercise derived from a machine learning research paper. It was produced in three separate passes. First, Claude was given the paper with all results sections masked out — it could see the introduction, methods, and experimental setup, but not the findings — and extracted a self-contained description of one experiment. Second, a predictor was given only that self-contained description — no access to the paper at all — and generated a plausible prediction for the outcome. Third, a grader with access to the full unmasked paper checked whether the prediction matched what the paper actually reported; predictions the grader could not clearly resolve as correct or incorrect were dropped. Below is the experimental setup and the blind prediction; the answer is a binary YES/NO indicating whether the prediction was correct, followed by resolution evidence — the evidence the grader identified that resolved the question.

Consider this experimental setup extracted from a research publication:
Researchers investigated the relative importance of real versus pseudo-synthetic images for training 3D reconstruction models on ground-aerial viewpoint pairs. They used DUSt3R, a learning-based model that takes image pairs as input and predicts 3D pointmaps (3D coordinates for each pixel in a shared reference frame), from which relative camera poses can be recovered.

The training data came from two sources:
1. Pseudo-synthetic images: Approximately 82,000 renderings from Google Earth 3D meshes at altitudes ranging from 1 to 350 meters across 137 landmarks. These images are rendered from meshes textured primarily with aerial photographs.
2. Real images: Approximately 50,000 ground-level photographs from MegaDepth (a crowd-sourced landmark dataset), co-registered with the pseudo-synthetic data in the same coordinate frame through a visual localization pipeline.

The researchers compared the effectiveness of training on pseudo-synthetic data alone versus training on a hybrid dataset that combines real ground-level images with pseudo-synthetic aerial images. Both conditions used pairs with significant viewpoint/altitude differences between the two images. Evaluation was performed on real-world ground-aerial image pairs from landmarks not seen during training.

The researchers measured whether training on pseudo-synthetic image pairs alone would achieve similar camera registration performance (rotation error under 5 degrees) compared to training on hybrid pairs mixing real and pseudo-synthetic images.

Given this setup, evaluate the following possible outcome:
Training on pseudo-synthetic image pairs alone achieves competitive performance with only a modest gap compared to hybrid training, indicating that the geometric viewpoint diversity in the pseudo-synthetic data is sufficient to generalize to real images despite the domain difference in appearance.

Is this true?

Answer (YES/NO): NO